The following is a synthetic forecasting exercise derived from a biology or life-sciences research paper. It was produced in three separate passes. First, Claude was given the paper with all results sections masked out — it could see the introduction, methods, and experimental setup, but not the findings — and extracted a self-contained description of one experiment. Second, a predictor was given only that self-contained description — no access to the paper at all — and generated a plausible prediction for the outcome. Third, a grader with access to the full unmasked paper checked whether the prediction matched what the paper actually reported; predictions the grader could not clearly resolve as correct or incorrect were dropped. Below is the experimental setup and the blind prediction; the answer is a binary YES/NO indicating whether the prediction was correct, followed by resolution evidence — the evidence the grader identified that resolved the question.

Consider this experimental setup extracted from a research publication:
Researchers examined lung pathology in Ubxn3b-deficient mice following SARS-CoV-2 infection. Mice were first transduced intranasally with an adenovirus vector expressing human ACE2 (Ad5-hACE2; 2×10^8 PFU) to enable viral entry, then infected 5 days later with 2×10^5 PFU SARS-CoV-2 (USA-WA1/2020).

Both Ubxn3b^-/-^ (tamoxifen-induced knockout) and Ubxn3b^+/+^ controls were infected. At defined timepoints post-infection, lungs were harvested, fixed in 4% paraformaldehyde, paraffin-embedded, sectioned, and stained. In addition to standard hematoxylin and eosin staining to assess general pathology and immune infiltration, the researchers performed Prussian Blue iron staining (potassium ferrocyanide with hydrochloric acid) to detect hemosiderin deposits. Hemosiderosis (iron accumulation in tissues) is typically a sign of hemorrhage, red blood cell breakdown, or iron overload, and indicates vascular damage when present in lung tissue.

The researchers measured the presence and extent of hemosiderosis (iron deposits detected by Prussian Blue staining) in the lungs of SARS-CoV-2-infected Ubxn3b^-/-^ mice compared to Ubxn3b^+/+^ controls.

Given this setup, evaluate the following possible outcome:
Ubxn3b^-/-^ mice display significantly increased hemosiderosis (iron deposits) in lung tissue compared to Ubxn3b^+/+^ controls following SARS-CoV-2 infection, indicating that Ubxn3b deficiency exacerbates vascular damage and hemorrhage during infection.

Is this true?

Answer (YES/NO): YES